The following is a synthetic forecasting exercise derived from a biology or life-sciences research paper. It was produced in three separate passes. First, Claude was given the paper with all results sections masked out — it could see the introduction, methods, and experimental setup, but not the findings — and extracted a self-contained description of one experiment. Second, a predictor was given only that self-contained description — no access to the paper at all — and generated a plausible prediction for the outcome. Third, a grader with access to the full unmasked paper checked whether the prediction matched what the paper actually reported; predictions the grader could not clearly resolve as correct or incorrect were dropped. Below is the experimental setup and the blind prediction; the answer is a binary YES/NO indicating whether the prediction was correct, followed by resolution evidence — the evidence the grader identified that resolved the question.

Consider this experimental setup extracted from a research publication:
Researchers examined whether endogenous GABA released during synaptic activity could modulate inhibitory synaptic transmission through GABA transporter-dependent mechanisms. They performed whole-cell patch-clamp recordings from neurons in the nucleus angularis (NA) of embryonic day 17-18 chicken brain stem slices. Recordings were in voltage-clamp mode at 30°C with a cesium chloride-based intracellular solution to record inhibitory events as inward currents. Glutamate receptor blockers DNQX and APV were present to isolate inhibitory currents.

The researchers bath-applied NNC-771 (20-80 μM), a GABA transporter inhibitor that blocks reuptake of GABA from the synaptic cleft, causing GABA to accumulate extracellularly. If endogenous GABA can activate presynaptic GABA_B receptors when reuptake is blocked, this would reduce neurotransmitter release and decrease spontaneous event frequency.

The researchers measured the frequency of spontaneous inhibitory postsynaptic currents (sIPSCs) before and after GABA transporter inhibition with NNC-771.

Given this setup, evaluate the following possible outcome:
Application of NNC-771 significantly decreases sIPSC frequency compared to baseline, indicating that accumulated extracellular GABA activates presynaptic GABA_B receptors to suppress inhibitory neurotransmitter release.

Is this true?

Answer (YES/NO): NO